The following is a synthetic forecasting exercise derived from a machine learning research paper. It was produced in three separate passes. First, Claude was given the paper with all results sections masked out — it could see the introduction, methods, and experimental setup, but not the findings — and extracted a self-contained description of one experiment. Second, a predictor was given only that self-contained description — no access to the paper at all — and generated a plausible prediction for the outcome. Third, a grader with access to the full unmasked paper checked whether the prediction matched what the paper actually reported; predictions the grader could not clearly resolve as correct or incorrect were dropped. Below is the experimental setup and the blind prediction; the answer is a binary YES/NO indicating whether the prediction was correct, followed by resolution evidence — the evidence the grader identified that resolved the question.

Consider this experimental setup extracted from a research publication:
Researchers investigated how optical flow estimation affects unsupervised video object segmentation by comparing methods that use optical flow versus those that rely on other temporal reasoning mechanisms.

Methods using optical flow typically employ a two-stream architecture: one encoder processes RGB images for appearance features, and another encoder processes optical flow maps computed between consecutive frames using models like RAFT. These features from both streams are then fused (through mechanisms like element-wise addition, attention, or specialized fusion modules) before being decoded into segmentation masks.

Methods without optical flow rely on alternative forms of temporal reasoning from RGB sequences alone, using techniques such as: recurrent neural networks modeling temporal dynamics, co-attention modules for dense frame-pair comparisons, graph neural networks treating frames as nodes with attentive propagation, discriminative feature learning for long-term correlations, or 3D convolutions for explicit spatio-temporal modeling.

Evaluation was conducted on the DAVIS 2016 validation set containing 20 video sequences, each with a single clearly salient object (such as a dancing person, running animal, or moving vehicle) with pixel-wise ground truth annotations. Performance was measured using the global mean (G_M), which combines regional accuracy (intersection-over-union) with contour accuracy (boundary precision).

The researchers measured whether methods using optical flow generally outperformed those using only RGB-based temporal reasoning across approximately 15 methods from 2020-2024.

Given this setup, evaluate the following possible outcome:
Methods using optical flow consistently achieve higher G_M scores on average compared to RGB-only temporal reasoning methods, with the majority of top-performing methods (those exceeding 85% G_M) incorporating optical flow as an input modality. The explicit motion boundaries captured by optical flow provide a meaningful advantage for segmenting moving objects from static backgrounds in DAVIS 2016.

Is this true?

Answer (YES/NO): YES